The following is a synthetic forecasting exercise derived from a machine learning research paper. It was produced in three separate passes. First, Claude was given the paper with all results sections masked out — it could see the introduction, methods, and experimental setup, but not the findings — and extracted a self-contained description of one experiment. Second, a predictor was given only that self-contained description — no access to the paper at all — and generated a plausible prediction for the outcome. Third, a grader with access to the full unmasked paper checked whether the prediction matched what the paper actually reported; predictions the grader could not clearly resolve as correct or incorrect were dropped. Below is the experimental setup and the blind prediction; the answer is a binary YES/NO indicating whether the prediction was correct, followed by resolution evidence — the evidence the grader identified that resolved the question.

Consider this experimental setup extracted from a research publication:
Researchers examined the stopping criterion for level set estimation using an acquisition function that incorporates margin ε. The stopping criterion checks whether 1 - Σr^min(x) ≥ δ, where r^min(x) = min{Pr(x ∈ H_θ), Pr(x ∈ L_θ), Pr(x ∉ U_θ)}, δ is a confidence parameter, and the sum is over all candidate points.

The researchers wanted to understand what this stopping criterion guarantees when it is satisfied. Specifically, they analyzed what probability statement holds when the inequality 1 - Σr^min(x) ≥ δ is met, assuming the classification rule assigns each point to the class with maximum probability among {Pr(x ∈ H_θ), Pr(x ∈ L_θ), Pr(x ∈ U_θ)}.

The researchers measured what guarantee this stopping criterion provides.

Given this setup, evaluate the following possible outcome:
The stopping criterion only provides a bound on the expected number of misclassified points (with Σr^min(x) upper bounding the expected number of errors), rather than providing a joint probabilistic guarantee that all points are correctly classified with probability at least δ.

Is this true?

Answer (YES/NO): NO